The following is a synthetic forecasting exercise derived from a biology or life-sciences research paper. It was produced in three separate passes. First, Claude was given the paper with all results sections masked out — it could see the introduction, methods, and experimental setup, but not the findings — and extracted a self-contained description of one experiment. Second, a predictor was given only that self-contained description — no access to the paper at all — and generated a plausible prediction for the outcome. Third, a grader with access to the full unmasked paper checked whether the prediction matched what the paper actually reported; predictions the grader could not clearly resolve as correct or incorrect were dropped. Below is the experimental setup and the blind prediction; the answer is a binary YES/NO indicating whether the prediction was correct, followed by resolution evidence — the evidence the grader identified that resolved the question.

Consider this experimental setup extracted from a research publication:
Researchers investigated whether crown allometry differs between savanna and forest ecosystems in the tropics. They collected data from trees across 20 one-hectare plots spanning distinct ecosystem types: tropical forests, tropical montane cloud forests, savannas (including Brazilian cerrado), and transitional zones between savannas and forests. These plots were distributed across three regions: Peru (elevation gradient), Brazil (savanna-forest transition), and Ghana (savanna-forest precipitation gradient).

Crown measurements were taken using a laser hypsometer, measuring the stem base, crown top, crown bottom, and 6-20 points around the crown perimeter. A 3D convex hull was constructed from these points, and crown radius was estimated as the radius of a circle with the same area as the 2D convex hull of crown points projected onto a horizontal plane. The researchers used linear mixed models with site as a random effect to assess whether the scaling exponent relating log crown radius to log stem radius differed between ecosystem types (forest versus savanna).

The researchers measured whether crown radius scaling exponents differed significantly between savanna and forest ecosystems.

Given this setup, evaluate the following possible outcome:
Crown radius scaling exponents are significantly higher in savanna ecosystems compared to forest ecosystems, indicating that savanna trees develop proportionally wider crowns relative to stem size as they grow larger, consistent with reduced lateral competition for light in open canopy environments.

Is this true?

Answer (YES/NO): YES